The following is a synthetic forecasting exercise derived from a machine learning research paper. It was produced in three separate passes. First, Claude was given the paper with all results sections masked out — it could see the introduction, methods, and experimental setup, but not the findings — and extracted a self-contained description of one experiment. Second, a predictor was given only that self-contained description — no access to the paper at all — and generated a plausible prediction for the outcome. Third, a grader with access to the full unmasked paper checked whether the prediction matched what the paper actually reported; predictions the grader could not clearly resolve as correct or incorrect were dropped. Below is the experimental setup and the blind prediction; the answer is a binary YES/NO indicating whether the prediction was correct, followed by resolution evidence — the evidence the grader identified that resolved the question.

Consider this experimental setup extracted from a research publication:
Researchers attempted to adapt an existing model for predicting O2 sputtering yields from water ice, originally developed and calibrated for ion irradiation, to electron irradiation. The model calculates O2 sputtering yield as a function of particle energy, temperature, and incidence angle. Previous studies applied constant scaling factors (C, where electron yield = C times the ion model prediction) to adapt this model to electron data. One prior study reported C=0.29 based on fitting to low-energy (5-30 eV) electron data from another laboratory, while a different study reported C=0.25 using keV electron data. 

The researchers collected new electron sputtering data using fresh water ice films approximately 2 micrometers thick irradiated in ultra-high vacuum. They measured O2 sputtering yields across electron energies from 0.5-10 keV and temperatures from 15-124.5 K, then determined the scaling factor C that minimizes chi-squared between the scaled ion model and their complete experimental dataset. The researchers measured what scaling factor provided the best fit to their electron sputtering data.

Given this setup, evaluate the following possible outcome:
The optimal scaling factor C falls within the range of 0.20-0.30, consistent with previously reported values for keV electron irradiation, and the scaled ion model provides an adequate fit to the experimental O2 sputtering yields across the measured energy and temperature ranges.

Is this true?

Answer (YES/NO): NO